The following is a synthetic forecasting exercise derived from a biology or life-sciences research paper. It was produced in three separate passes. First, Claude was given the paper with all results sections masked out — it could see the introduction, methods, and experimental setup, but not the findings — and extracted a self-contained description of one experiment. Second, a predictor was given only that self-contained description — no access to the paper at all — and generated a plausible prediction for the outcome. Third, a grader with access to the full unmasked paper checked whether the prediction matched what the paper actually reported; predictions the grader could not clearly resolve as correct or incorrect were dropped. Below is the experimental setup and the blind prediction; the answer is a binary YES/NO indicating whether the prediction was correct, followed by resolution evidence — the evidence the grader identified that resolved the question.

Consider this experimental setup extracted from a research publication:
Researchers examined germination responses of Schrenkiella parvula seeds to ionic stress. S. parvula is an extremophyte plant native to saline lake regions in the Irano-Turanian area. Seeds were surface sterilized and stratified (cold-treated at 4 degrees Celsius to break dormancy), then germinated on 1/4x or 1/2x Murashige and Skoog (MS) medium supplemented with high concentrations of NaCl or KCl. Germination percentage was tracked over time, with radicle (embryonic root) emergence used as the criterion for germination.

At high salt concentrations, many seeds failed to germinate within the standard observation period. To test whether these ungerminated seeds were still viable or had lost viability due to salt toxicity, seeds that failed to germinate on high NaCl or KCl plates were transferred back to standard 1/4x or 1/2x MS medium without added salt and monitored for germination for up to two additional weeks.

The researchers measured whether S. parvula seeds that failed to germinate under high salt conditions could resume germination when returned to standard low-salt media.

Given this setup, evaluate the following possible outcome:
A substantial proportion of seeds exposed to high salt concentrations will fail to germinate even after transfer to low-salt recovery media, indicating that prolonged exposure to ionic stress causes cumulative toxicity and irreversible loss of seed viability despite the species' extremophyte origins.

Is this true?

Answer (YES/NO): NO